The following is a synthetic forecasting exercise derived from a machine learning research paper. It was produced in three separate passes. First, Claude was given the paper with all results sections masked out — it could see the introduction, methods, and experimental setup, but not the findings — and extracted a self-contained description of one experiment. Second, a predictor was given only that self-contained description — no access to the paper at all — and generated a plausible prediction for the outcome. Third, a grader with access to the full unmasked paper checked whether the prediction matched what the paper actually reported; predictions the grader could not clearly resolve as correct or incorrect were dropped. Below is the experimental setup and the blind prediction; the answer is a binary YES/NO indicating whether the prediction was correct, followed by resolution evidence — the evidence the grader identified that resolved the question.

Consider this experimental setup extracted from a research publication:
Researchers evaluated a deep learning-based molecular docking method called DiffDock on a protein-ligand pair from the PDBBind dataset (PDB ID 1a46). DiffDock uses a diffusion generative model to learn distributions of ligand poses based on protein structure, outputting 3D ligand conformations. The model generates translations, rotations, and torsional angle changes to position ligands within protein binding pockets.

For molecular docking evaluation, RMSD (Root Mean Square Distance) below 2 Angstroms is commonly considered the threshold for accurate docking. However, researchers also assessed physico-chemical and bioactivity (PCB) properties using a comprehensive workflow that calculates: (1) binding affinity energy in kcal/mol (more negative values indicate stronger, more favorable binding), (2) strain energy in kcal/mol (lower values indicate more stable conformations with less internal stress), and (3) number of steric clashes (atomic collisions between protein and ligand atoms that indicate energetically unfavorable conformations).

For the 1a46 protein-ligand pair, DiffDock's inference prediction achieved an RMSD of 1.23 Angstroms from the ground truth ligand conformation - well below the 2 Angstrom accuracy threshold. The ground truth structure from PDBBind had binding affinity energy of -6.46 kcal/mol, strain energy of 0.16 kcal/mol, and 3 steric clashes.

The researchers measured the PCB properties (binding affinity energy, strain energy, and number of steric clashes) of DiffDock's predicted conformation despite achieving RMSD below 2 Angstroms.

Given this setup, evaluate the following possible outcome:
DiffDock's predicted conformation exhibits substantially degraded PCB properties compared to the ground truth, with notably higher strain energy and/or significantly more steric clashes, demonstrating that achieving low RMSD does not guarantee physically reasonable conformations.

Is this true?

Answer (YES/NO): YES